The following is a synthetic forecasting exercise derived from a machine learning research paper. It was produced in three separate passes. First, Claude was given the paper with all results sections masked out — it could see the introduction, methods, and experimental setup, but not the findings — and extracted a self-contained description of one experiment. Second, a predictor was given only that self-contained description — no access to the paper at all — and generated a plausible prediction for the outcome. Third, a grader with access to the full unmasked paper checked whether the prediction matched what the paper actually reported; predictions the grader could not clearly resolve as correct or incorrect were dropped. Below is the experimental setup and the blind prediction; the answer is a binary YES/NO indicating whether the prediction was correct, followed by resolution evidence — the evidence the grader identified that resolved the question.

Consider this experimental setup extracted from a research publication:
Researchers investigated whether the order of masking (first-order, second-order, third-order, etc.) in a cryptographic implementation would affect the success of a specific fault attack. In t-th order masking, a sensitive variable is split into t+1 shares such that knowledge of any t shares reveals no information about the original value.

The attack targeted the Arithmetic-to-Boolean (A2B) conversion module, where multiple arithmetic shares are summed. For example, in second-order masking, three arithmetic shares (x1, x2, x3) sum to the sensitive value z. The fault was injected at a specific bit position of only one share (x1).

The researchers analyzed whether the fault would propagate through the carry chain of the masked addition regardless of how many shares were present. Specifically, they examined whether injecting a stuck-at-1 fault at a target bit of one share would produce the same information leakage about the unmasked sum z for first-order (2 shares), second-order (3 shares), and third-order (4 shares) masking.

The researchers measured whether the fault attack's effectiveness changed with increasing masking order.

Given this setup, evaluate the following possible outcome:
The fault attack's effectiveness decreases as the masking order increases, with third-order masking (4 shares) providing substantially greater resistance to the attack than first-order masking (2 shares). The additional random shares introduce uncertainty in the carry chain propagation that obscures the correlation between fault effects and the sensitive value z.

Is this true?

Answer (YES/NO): NO